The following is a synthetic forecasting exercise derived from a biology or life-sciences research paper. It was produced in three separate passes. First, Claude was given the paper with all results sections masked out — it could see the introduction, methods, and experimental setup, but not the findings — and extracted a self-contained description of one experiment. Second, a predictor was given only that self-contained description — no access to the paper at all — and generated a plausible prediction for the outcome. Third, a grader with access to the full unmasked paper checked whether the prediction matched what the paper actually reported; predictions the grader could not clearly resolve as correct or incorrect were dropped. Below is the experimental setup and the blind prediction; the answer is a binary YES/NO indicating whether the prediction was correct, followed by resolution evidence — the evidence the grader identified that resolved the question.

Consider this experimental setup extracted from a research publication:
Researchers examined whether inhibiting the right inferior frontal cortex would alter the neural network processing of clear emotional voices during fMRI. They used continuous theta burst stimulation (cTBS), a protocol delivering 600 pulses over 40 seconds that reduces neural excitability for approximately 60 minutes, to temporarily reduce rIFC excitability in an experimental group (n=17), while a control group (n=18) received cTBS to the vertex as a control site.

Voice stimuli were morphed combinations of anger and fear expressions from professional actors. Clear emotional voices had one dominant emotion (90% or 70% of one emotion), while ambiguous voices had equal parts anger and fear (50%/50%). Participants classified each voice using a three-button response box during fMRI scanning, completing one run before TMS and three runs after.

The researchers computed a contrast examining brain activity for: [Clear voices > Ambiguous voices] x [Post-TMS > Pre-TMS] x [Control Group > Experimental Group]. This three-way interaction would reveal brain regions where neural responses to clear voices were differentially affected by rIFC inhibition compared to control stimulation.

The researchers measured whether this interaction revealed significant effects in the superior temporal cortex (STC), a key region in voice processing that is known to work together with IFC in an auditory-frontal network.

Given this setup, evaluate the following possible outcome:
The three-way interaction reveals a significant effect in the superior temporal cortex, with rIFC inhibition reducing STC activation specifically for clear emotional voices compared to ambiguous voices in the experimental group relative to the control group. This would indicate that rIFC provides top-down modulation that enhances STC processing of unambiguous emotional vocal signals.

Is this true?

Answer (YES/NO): YES